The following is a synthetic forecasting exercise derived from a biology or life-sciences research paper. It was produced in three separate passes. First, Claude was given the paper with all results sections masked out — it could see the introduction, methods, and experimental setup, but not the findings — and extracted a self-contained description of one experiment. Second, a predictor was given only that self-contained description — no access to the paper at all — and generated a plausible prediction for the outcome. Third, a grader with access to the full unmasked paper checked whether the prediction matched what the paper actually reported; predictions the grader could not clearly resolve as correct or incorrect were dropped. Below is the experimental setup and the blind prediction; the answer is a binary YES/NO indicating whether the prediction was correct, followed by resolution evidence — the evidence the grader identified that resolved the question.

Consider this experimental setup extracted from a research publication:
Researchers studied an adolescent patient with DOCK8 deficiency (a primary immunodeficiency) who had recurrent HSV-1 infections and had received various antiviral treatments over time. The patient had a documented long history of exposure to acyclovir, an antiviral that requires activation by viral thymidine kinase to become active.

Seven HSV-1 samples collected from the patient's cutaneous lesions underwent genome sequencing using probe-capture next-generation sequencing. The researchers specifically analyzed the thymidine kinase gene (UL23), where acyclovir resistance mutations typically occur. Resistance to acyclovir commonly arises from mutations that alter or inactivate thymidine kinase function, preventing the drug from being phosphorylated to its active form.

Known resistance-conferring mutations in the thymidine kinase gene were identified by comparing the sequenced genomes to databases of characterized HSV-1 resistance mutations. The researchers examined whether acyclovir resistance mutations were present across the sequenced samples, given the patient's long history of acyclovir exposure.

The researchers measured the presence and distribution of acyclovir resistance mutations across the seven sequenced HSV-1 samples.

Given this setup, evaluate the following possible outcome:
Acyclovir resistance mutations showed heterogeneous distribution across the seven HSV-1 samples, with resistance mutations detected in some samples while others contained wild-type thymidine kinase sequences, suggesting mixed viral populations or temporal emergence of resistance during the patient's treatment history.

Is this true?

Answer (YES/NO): NO